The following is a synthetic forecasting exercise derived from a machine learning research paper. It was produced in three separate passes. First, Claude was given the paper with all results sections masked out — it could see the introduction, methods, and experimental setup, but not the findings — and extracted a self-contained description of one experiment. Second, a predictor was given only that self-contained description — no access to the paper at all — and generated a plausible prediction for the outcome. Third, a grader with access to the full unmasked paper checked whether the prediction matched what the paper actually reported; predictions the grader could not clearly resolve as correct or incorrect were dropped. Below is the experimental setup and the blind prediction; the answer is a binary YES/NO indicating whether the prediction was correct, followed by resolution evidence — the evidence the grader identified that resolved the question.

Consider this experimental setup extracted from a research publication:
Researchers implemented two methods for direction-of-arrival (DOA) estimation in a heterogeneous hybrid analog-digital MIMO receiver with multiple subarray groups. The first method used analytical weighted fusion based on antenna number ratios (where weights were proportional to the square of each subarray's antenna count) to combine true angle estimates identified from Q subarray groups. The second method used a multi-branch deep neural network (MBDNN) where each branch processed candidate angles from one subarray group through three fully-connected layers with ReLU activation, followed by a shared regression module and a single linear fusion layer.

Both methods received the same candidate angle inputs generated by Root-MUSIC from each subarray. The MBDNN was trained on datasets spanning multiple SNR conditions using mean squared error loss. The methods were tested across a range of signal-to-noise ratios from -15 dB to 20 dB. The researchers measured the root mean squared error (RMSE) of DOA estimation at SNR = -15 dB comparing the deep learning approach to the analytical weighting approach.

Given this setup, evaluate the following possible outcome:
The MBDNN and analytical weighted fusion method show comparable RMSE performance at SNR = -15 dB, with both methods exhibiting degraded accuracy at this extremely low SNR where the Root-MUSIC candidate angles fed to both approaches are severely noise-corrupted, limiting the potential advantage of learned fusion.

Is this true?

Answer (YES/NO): NO